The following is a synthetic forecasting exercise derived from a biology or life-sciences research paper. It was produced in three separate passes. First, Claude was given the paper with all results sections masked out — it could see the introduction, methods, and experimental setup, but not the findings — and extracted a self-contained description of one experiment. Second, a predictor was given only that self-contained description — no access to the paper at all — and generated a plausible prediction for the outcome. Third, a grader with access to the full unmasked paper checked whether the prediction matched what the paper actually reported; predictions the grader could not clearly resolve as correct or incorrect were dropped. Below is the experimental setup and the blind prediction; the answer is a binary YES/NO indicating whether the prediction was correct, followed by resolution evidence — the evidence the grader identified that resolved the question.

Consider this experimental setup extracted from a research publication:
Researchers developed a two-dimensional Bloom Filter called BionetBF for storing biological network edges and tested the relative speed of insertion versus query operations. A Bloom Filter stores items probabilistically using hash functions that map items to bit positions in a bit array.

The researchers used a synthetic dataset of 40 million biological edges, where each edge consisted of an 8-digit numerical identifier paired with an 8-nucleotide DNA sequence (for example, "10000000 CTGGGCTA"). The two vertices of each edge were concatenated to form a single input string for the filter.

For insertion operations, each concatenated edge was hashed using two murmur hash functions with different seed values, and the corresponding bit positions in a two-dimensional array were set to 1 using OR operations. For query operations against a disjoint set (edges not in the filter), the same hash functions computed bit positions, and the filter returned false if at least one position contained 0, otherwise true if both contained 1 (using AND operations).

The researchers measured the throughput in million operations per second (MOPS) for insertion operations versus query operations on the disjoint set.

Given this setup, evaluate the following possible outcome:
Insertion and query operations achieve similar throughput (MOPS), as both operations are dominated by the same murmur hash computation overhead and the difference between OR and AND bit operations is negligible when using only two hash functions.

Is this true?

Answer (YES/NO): YES